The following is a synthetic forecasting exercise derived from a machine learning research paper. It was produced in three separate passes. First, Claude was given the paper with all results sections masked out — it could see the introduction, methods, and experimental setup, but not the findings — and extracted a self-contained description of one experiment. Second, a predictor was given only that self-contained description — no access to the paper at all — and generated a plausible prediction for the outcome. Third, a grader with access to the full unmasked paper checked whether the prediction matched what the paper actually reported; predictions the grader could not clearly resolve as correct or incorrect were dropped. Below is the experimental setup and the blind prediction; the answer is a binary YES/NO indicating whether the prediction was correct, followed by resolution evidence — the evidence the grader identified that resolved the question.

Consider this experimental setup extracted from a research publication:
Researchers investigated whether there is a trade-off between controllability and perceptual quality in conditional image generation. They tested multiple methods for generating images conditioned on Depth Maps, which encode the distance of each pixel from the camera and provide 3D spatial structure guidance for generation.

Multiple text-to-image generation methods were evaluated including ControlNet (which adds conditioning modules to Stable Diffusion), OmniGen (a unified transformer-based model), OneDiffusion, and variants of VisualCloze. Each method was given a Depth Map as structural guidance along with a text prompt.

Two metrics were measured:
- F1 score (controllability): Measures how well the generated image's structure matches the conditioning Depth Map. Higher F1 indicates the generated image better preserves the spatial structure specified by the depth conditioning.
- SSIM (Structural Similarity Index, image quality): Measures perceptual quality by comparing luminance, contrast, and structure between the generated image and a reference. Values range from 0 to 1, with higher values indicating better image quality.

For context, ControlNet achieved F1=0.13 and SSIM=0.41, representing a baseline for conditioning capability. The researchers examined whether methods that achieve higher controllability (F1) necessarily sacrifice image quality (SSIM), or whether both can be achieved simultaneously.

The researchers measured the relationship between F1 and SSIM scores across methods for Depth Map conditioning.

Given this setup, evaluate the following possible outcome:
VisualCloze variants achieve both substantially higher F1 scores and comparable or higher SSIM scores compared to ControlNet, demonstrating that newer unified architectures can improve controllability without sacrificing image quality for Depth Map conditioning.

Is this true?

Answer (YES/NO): YES